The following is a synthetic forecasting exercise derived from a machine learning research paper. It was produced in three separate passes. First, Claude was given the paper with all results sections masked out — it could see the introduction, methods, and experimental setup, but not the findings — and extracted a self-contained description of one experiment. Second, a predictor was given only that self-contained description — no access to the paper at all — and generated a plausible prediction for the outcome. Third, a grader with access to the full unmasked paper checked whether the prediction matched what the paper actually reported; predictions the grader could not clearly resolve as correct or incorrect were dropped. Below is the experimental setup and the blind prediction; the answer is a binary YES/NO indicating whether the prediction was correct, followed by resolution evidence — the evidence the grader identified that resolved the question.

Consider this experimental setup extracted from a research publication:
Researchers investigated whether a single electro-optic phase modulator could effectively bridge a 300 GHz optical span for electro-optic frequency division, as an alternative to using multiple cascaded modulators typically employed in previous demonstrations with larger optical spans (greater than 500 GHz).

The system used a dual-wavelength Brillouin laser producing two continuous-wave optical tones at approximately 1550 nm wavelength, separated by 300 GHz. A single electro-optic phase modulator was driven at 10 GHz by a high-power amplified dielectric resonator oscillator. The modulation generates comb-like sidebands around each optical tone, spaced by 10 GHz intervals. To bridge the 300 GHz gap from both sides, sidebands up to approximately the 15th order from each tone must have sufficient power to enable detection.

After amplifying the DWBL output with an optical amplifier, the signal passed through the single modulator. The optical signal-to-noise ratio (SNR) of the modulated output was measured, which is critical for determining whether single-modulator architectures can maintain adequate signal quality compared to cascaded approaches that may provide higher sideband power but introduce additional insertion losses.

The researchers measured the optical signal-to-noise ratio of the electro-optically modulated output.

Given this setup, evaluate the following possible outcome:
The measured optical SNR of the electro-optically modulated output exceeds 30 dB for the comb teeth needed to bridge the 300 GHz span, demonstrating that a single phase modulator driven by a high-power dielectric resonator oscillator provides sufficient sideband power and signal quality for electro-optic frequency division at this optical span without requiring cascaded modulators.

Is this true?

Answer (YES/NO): YES